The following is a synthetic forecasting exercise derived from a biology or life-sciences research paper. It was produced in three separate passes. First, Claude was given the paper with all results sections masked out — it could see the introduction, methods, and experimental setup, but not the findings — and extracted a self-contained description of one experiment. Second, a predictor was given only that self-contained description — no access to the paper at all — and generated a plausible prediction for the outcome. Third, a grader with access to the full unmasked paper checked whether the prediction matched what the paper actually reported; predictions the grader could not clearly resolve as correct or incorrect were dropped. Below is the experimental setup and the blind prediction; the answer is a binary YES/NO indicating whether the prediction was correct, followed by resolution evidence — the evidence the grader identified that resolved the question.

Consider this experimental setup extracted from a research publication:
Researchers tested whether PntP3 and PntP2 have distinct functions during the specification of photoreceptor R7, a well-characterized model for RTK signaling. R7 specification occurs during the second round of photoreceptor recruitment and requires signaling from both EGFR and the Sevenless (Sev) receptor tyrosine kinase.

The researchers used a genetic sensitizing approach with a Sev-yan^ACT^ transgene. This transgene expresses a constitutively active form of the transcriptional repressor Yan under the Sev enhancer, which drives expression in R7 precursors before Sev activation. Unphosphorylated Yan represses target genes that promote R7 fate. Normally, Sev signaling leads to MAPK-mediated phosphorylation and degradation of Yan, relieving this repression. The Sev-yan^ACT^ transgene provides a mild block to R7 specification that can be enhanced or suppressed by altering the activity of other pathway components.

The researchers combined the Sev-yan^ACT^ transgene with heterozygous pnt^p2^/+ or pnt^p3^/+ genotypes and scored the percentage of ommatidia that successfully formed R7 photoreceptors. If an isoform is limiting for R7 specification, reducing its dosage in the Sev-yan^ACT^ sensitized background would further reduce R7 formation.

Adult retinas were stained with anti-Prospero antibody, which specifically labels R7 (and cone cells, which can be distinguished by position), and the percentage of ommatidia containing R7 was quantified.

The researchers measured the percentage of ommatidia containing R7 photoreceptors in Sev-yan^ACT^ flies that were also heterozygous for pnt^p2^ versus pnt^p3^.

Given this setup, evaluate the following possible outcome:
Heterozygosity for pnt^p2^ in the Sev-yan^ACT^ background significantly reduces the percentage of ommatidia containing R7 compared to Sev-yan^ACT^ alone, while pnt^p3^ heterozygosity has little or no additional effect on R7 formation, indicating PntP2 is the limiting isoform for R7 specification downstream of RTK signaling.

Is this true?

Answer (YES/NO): NO